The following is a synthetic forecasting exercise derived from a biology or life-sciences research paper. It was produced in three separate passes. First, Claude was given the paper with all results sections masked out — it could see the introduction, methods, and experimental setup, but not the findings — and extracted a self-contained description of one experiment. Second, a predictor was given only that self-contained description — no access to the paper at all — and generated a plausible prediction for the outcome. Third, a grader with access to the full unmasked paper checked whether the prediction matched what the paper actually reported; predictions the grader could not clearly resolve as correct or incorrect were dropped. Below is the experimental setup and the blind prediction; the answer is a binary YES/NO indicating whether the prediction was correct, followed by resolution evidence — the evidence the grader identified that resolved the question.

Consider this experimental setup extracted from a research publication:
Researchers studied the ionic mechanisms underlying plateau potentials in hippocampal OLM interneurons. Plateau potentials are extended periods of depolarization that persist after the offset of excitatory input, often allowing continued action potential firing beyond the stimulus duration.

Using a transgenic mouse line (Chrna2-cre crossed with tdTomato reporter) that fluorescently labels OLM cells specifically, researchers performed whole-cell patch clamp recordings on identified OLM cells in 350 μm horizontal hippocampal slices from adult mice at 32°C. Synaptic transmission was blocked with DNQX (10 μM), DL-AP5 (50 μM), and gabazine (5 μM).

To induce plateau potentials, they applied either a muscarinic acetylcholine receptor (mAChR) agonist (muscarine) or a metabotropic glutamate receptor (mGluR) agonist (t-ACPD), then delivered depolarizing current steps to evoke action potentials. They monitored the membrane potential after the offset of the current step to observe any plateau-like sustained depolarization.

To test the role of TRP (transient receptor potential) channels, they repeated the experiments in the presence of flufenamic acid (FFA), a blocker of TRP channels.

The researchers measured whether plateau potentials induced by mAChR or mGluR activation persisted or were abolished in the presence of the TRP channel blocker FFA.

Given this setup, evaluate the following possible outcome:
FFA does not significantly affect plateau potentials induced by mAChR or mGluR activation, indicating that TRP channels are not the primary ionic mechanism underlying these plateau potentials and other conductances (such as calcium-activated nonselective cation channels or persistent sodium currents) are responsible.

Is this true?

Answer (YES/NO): NO